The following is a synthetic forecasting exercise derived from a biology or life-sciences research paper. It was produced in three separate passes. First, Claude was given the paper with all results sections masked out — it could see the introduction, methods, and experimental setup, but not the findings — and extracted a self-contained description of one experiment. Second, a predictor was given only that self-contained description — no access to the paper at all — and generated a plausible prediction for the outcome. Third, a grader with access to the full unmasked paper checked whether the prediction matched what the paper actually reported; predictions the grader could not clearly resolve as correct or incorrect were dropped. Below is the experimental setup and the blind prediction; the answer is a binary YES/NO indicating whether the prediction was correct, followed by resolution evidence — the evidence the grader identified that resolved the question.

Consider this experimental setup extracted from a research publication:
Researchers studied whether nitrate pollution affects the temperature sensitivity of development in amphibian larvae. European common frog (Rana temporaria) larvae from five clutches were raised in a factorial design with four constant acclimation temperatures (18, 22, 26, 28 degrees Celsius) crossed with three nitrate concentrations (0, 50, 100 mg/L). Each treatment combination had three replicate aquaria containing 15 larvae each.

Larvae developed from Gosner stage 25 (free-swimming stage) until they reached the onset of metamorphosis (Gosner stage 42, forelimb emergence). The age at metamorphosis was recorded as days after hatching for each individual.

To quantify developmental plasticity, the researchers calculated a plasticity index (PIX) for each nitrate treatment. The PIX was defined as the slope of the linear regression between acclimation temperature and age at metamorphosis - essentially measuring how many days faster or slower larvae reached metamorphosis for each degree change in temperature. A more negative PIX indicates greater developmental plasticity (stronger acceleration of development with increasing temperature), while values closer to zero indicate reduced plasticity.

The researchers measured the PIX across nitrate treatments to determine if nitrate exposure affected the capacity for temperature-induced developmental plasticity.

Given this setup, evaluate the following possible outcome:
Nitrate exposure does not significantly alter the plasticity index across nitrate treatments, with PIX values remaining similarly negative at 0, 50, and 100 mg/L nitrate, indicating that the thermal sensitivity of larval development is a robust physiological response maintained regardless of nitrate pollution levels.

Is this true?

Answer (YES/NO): NO